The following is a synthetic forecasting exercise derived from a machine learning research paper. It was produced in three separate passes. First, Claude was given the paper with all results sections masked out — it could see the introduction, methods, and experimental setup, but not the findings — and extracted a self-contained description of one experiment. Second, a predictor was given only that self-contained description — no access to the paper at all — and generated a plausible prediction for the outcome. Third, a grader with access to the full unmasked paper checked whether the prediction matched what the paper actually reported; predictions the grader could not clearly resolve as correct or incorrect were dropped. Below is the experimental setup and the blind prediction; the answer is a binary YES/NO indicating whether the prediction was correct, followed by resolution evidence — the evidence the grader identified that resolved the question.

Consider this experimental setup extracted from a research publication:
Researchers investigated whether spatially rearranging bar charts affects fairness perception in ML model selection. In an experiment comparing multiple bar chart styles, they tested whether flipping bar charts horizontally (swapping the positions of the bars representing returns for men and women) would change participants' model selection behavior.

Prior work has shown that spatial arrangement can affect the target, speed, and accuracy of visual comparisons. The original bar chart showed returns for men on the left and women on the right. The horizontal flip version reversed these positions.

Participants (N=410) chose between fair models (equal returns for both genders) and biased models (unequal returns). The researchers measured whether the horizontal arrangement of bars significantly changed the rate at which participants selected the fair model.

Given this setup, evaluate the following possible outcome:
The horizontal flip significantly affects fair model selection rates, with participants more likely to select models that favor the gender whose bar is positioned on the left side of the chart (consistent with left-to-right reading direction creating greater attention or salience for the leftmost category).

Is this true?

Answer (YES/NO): NO